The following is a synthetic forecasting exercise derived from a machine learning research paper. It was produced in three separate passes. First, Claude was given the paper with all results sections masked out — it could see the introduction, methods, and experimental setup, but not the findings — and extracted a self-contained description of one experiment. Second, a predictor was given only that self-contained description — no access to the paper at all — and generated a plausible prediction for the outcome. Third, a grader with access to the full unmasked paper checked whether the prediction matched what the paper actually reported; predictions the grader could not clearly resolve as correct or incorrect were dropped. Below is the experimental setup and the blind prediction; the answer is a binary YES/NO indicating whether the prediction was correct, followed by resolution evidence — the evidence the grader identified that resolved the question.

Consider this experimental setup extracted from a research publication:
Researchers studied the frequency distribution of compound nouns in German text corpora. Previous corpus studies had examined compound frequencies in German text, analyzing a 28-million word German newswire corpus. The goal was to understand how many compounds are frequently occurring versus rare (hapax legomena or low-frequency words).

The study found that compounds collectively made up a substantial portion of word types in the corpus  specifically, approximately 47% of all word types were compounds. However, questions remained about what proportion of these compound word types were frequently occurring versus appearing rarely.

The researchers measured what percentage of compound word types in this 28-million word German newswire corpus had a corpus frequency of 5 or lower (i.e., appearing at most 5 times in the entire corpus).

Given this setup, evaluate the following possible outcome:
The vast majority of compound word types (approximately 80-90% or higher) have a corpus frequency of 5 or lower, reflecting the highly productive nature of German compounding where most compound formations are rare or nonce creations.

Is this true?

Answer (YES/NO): YES